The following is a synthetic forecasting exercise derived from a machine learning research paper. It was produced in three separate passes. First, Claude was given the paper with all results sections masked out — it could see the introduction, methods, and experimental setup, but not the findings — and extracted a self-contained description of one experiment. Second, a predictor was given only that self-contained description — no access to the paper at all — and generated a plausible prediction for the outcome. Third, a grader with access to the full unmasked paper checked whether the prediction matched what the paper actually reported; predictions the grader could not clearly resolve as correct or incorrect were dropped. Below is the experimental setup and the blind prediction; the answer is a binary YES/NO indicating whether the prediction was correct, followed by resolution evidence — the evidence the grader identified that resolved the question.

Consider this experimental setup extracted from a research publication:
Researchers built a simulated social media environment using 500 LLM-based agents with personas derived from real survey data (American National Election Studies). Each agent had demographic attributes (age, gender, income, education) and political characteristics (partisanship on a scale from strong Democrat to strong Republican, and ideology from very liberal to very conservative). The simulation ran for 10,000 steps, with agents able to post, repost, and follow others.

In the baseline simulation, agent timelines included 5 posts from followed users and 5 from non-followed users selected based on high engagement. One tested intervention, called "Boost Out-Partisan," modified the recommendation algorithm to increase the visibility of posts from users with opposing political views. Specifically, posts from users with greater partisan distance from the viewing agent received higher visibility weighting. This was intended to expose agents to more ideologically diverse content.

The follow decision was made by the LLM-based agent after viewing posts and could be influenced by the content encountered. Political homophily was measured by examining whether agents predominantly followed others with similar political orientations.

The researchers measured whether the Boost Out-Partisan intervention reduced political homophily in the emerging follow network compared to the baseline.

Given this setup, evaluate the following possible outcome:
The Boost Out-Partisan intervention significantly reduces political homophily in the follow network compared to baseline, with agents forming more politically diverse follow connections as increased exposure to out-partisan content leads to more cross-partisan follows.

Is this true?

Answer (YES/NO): NO